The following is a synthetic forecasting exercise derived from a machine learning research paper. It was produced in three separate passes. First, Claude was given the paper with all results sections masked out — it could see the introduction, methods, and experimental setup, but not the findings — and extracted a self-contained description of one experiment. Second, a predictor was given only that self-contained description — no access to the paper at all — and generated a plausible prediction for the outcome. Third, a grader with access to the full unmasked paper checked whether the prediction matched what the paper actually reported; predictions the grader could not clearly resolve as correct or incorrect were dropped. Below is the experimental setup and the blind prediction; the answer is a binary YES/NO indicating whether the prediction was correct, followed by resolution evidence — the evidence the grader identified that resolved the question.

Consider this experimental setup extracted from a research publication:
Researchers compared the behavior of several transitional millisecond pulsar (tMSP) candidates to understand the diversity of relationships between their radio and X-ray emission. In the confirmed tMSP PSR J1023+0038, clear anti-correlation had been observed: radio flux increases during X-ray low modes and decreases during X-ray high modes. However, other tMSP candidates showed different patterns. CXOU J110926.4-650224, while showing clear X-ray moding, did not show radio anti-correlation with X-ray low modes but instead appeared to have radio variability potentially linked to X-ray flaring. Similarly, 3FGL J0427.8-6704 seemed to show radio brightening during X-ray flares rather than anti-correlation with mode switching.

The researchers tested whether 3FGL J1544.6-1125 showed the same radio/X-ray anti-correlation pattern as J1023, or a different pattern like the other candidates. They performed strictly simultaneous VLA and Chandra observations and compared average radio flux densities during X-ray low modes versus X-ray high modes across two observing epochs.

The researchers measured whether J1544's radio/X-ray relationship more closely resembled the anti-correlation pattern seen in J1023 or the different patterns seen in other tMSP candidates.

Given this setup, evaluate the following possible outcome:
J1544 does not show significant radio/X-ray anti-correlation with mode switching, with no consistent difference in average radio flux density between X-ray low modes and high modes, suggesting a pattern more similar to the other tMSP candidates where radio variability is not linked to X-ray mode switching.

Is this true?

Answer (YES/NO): NO